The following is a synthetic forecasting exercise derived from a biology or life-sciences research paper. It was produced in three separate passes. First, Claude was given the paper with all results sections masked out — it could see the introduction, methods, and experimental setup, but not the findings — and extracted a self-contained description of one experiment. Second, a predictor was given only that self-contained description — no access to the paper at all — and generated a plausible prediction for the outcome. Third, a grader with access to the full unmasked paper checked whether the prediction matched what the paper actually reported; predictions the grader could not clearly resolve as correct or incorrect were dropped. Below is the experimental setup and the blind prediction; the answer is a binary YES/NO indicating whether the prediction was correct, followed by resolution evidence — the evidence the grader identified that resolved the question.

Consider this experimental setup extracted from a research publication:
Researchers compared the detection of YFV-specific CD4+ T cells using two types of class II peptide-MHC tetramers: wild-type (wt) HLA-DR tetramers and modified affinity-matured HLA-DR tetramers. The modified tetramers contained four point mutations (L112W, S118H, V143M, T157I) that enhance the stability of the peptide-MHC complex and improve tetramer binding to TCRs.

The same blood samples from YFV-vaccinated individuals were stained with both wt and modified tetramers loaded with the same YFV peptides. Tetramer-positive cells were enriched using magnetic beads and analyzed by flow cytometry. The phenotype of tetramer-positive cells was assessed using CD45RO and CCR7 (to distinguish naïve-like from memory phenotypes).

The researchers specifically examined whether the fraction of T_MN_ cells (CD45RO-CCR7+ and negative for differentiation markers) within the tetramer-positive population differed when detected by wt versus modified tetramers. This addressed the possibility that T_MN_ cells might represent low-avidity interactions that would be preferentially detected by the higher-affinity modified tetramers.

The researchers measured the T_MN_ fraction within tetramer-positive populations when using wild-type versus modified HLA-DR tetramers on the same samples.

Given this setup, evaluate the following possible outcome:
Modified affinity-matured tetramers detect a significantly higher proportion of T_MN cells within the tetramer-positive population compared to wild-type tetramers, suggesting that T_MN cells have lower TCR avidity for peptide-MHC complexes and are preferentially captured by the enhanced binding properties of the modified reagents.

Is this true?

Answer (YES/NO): NO